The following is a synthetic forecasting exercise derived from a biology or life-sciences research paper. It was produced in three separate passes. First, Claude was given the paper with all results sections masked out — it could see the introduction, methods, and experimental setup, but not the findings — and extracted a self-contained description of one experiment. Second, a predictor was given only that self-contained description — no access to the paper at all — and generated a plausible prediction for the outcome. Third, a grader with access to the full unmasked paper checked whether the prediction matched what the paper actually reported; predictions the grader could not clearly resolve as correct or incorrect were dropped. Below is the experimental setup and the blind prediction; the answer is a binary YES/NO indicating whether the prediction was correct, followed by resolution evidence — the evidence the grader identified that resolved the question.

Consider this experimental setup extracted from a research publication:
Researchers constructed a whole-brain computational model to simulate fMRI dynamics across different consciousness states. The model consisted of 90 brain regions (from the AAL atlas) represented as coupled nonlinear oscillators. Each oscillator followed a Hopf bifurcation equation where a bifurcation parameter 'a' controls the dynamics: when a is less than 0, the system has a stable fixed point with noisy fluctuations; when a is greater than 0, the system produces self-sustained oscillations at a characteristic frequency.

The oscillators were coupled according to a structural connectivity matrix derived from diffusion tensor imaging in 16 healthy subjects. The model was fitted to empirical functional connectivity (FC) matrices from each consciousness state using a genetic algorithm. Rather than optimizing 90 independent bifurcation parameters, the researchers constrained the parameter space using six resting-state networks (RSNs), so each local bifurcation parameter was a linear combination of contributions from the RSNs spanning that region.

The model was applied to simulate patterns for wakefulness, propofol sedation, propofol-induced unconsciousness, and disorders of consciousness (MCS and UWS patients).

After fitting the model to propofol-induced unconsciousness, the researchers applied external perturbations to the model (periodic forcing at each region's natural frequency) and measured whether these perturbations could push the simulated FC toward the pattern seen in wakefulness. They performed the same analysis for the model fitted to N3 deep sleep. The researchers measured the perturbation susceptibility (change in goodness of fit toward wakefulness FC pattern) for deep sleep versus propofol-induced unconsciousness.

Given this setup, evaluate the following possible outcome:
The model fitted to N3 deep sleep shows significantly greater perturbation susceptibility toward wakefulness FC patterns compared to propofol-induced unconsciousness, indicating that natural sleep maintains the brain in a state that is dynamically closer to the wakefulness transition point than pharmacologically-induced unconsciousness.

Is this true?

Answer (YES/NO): YES